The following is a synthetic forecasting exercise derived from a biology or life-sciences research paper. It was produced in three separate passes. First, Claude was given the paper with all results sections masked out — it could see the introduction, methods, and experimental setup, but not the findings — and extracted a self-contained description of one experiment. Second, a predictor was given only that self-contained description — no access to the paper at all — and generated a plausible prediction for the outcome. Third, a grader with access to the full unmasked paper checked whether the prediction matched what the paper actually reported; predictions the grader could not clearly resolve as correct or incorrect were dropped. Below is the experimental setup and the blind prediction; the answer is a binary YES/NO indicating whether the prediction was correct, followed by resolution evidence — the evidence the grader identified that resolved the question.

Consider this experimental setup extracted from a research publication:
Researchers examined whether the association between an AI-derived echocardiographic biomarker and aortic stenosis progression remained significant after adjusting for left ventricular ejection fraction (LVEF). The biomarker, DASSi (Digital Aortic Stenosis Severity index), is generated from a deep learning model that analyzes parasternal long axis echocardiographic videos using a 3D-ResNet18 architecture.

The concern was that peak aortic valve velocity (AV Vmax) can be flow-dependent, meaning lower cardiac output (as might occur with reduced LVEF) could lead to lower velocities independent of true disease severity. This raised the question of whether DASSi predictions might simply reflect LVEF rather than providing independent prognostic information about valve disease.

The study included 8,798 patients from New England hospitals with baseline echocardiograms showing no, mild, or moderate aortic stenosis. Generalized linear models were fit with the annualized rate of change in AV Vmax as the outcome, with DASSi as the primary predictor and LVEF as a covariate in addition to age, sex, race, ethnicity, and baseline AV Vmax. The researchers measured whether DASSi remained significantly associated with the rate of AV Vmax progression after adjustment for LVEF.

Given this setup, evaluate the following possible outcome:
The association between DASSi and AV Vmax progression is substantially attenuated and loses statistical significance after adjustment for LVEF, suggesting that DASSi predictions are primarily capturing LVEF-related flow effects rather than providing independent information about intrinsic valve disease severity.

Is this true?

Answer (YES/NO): NO